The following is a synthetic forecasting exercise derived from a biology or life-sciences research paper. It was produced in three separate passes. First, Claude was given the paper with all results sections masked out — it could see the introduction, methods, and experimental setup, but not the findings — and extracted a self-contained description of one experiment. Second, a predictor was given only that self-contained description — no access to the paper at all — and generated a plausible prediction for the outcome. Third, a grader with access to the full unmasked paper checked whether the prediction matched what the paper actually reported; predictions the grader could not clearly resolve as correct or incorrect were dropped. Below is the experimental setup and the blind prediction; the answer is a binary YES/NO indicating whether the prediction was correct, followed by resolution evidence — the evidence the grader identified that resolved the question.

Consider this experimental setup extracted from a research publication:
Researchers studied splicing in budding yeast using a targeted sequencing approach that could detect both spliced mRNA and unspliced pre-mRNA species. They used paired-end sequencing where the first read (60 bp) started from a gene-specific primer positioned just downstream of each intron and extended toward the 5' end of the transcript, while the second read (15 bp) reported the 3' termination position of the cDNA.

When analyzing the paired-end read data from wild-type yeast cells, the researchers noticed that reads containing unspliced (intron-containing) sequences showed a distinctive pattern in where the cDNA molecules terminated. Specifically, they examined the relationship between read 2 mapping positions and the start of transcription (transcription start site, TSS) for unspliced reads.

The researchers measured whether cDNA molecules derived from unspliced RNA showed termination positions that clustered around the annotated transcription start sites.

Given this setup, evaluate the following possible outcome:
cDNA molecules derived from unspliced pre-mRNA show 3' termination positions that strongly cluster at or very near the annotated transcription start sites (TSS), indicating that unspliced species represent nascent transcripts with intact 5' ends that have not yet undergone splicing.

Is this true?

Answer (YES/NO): YES